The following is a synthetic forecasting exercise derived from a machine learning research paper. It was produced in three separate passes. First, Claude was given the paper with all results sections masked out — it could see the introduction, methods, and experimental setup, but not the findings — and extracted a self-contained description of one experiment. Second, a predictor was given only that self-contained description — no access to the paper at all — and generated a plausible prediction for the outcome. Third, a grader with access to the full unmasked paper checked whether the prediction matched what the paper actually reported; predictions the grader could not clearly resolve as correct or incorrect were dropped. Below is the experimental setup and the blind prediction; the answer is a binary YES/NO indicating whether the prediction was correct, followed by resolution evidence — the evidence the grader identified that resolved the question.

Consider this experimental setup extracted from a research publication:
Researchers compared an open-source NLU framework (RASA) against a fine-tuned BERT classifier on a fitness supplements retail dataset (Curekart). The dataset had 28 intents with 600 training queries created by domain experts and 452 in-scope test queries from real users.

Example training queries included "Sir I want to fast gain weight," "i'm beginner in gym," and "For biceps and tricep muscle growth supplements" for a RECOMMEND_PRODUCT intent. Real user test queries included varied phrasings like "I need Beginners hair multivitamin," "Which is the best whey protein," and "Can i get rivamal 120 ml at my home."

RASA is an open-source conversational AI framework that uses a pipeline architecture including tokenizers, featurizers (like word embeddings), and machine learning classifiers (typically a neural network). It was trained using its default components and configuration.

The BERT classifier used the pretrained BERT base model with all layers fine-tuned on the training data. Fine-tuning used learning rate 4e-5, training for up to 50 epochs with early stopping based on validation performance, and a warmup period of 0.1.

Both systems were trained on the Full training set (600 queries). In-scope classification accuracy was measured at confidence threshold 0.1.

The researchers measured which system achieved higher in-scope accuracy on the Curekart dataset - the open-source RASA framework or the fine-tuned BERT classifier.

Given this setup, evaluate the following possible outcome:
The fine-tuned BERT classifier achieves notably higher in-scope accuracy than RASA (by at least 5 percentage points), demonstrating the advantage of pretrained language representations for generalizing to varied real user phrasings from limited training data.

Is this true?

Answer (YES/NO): NO